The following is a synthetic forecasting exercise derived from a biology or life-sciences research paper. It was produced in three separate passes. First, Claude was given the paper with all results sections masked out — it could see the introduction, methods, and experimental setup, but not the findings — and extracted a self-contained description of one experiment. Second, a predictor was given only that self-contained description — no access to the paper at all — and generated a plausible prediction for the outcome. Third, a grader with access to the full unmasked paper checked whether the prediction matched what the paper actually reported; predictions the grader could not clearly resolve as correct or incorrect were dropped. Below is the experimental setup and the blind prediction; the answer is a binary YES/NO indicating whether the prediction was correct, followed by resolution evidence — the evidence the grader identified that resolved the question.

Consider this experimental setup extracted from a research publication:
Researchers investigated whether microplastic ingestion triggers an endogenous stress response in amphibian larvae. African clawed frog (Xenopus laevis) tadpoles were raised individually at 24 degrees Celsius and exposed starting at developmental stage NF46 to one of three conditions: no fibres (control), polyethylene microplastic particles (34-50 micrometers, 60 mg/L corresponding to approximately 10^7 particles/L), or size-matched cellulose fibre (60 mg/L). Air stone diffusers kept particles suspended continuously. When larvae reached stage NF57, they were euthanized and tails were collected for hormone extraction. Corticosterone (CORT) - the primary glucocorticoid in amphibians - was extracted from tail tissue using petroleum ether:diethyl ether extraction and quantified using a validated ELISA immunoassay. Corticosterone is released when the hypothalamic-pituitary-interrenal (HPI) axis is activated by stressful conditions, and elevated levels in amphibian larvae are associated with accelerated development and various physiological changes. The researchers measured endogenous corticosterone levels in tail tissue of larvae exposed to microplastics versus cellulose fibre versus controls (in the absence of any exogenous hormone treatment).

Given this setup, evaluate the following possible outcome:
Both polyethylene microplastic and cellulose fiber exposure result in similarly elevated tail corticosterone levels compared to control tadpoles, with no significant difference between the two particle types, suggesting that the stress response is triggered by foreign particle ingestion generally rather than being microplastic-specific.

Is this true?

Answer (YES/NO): NO